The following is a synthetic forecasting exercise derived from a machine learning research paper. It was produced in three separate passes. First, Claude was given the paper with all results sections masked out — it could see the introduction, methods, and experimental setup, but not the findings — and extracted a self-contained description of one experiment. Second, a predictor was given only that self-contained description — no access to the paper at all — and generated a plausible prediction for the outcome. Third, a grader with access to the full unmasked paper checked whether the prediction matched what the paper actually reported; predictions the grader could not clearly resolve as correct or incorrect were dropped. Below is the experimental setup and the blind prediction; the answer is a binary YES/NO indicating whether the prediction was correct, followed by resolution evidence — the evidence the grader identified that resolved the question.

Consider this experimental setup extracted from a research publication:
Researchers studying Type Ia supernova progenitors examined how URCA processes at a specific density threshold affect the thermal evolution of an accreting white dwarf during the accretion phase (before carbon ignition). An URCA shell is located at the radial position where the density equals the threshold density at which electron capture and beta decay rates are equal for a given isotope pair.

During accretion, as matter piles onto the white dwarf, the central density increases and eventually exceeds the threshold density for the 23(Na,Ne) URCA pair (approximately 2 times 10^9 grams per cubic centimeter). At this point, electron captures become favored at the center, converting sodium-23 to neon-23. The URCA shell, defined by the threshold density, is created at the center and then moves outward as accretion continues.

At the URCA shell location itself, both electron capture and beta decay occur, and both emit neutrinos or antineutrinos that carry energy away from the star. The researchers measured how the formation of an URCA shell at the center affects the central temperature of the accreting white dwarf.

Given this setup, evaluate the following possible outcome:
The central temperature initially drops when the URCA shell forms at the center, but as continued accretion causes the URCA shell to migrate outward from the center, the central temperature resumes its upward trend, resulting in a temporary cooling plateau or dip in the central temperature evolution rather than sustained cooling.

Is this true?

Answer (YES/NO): NO